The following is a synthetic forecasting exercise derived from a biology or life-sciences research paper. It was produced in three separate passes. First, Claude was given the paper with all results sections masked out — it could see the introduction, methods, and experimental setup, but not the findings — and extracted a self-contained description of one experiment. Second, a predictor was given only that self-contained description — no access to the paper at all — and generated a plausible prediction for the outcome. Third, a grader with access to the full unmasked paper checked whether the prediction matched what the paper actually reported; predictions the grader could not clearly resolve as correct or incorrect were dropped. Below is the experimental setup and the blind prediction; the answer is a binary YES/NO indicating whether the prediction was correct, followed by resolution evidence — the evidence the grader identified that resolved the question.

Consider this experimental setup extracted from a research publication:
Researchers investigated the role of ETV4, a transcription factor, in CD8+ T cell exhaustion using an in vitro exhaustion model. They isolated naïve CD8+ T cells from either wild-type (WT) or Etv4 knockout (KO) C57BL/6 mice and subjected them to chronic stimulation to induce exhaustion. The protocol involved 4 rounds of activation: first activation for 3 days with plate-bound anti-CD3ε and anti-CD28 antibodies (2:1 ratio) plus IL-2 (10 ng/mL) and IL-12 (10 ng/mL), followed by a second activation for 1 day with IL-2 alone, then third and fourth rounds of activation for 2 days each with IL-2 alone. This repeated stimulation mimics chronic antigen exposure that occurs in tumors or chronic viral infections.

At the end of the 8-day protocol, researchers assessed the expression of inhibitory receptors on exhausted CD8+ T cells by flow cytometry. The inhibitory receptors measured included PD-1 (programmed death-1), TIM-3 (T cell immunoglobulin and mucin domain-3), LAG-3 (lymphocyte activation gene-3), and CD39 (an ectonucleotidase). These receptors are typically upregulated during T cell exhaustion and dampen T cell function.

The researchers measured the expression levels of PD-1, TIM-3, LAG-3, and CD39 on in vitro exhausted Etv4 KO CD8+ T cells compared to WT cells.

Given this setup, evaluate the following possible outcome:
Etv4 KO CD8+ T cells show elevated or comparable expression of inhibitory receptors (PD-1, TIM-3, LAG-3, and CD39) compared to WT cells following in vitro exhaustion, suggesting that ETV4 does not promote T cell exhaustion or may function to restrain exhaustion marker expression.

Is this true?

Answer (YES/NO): YES